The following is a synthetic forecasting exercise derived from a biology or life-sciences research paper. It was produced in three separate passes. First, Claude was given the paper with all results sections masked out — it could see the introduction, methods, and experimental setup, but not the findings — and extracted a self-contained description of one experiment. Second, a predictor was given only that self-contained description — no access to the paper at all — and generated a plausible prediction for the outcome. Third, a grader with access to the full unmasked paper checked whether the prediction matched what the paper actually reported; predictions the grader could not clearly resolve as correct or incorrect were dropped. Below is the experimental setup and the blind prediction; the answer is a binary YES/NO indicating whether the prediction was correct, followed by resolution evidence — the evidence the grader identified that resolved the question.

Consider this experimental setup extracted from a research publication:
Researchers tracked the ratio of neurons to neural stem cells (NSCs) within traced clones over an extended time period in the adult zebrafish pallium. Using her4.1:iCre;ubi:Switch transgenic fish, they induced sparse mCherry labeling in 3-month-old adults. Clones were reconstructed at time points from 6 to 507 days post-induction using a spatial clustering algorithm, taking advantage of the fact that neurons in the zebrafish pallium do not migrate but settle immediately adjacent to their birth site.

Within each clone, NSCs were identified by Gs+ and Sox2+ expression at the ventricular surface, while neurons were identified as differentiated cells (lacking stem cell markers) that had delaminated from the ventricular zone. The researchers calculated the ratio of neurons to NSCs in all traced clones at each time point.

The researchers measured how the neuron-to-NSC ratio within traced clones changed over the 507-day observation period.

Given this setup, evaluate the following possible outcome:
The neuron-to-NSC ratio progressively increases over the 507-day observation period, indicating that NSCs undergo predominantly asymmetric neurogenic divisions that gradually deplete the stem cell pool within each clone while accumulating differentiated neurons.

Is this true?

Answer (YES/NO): NO